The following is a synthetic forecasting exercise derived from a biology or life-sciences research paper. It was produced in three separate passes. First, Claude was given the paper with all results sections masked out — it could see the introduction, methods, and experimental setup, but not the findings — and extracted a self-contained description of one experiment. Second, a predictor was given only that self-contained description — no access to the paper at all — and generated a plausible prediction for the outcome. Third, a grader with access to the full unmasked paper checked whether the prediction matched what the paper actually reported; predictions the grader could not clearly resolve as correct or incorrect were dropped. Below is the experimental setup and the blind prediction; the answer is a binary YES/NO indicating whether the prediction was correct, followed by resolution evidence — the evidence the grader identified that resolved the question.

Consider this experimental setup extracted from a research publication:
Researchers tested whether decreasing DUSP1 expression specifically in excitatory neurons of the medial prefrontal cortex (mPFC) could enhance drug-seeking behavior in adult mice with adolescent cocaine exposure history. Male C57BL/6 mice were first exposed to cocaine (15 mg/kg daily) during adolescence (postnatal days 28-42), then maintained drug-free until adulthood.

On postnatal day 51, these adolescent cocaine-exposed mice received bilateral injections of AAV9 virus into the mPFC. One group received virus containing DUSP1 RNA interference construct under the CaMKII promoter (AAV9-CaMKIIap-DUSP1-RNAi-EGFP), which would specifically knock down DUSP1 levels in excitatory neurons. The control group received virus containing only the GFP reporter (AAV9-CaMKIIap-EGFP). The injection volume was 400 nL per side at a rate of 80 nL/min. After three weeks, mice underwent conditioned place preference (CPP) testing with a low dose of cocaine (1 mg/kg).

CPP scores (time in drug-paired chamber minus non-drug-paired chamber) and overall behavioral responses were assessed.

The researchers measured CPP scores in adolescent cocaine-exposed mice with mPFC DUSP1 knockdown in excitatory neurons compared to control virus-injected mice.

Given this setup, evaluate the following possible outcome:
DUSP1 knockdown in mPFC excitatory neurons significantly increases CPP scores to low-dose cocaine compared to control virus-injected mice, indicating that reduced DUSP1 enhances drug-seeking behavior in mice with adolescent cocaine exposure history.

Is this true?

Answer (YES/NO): YES